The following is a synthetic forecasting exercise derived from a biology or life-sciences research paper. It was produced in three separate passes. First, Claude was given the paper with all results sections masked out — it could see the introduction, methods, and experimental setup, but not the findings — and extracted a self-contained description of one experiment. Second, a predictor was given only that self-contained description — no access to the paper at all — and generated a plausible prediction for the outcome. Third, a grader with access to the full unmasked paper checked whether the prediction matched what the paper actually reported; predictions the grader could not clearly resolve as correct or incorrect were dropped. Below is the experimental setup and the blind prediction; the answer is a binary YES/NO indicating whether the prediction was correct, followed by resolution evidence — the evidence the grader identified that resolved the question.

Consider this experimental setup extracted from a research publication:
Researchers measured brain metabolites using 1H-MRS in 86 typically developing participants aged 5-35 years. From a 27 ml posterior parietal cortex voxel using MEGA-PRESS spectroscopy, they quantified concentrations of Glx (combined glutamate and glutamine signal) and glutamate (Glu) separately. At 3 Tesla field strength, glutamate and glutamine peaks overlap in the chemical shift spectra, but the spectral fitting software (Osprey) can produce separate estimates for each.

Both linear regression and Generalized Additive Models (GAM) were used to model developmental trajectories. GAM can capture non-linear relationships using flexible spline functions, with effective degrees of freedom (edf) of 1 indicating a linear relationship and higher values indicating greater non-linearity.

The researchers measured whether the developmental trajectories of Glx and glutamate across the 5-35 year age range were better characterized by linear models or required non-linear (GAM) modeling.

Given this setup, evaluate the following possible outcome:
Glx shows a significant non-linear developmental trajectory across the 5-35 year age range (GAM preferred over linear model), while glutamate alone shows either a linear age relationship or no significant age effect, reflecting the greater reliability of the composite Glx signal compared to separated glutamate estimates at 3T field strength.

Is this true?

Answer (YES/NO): NO